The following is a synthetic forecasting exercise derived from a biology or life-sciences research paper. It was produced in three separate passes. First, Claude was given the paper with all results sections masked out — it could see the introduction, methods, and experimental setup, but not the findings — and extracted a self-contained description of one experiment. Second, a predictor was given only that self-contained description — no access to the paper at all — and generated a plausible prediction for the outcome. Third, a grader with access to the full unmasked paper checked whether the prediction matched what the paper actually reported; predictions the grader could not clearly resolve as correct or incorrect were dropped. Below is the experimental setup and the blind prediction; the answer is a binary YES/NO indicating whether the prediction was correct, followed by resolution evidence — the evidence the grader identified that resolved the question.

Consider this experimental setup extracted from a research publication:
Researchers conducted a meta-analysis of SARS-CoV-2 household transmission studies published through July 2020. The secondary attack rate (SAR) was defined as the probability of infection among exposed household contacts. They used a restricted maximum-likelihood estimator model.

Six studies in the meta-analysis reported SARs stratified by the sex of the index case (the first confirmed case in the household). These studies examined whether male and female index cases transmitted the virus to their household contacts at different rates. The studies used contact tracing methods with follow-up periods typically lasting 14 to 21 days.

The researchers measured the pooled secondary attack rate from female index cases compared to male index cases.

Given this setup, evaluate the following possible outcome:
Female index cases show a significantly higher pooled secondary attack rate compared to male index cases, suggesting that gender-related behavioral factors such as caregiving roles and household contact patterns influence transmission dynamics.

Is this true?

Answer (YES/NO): NO